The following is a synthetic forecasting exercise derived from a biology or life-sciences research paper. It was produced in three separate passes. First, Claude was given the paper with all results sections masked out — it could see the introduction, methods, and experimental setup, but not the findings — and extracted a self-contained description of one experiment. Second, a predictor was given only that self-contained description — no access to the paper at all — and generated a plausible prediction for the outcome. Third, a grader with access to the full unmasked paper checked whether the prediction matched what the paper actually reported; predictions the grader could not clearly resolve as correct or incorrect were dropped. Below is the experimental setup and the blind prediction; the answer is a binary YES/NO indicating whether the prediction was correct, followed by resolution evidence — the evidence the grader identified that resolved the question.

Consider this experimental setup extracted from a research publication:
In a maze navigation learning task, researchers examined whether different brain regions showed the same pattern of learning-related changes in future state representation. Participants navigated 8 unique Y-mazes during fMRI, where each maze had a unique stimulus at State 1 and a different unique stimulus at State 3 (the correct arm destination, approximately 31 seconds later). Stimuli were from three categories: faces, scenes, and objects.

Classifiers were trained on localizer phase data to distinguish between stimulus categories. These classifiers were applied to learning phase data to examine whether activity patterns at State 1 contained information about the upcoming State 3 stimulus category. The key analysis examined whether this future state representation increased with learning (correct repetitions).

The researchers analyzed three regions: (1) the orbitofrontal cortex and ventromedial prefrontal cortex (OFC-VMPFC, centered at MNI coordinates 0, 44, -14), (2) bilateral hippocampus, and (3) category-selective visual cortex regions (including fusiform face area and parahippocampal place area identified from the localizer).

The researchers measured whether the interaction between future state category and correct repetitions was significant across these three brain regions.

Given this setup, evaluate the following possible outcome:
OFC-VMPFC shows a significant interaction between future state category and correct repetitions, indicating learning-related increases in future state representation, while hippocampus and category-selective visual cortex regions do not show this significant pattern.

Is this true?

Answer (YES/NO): YES